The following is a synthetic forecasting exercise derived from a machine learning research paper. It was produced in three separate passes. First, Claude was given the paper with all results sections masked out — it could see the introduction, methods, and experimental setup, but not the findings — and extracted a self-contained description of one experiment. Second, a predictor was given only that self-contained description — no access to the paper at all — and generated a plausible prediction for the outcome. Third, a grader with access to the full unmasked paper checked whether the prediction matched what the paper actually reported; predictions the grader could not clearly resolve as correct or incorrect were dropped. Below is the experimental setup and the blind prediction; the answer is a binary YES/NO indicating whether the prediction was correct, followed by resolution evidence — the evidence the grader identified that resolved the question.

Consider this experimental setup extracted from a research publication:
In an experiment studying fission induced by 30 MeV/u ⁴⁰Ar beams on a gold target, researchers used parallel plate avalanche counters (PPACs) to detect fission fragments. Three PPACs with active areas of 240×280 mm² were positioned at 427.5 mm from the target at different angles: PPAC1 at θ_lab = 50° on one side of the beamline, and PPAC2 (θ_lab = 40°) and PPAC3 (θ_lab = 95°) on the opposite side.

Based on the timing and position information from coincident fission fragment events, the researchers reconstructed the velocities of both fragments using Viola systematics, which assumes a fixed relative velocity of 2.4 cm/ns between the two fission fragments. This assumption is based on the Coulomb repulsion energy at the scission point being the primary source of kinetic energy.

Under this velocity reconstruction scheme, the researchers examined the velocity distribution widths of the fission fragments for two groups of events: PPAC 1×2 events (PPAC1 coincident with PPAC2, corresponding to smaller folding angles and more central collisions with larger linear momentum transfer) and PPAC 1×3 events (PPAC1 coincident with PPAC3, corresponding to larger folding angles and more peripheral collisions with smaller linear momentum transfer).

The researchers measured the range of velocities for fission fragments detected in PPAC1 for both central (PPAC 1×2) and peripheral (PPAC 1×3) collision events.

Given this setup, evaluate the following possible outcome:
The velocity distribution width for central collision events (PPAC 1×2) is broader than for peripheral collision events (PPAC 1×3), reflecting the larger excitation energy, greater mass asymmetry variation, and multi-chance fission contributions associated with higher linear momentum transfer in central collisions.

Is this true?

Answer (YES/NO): YES